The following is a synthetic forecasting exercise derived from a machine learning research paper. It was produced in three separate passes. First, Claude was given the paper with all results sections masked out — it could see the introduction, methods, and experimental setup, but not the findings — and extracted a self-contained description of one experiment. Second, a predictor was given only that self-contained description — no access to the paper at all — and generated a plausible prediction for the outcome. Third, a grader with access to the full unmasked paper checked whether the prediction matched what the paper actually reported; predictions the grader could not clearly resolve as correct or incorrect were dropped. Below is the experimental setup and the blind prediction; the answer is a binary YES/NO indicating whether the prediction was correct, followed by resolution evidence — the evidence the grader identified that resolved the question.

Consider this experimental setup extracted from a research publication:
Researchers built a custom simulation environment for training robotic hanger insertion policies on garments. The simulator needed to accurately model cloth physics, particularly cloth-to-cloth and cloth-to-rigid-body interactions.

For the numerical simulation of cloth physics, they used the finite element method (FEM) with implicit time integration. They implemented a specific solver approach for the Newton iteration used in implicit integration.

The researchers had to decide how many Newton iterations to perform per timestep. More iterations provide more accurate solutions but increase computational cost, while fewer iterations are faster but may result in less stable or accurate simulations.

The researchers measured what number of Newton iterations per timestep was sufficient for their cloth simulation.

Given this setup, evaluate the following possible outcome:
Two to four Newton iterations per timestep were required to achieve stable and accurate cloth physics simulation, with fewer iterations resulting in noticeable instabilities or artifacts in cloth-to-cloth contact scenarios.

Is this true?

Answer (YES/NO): NO